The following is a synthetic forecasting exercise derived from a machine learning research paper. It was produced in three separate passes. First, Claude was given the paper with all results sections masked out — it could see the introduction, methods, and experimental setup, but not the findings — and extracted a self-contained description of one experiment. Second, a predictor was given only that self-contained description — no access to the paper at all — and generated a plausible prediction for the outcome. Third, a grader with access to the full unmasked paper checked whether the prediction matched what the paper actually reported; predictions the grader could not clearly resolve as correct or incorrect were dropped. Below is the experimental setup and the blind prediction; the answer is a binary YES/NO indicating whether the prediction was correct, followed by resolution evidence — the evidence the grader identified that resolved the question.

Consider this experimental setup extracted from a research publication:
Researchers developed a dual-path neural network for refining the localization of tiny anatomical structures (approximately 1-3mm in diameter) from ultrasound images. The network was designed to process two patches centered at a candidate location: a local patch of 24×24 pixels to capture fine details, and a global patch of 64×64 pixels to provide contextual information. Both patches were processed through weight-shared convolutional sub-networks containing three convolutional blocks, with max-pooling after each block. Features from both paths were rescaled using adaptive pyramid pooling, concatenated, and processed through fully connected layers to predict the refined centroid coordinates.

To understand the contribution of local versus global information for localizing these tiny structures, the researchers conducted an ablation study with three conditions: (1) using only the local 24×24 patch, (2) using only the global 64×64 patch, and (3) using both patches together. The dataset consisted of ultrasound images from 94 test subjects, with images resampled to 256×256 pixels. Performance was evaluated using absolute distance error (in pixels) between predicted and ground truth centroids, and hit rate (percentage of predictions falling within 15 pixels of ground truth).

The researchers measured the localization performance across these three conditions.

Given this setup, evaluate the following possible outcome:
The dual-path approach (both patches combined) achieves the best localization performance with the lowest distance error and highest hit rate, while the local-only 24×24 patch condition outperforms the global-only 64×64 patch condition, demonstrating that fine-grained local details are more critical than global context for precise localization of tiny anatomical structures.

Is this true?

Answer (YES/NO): NO